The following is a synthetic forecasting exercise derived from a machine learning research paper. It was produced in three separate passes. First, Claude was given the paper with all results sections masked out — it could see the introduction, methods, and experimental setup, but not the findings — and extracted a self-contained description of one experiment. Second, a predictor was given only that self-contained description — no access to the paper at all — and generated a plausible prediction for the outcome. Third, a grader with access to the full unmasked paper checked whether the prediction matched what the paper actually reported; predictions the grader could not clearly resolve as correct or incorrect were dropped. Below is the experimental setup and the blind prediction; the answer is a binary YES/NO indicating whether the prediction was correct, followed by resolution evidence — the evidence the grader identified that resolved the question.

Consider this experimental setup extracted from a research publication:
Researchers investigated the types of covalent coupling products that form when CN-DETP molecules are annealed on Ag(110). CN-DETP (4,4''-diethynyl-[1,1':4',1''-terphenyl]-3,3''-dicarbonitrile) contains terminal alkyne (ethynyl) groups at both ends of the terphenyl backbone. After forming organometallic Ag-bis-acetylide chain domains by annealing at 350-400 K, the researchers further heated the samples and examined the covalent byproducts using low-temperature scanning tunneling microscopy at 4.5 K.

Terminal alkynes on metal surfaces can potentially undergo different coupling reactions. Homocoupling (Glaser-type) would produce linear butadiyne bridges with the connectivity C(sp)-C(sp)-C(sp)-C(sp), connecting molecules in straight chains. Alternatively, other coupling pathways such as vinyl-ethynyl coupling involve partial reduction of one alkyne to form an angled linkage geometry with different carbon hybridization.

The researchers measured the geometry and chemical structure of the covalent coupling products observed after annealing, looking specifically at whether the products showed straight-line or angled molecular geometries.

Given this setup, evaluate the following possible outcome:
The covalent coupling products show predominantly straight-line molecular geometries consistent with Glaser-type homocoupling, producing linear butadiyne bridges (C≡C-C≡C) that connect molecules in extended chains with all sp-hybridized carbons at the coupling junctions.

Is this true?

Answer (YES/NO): NO